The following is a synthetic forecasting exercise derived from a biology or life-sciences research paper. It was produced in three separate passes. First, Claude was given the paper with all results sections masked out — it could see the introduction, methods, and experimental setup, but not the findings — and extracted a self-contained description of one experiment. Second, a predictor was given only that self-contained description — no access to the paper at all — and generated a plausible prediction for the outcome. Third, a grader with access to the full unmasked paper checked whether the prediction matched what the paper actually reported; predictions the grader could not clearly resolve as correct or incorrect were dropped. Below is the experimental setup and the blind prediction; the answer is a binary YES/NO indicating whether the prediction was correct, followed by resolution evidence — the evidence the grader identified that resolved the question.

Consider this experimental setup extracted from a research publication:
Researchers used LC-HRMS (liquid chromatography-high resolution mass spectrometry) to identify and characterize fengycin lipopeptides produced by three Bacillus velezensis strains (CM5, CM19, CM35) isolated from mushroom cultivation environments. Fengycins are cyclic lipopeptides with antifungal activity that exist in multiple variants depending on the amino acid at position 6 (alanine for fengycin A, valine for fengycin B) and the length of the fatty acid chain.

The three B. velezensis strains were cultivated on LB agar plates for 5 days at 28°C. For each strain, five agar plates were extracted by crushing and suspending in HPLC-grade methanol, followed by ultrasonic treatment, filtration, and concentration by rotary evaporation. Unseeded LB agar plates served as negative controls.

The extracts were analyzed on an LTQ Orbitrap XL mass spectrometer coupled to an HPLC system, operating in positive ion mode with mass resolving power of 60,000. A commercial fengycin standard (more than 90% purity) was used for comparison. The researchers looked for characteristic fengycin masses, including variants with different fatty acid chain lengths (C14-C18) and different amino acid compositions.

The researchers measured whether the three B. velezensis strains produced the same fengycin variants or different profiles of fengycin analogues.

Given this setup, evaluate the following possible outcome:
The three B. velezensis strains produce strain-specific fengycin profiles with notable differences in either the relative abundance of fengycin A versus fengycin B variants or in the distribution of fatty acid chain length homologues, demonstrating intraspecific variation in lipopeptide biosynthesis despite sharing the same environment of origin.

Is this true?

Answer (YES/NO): NO